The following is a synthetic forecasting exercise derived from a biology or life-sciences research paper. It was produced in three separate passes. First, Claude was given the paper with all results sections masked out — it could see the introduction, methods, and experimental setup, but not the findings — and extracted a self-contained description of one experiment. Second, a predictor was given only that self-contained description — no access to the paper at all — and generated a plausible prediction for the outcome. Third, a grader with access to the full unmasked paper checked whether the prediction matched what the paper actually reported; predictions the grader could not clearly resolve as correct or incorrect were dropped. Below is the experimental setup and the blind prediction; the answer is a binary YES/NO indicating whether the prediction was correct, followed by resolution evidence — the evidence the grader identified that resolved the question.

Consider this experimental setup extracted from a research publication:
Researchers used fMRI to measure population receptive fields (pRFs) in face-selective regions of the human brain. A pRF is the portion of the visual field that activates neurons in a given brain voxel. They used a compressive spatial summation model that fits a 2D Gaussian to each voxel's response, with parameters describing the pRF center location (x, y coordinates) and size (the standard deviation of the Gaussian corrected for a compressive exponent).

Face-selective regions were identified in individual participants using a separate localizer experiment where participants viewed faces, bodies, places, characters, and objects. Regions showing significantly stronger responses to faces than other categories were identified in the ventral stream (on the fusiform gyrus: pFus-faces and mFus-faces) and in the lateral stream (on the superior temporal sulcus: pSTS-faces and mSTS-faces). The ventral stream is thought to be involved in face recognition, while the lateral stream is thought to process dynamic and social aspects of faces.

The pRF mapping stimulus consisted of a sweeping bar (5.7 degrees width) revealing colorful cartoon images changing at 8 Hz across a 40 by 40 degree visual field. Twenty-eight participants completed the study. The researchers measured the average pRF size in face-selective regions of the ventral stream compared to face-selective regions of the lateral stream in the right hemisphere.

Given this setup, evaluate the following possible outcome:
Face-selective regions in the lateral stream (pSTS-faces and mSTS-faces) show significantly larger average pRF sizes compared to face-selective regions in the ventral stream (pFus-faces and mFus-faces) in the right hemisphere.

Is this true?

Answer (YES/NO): YES